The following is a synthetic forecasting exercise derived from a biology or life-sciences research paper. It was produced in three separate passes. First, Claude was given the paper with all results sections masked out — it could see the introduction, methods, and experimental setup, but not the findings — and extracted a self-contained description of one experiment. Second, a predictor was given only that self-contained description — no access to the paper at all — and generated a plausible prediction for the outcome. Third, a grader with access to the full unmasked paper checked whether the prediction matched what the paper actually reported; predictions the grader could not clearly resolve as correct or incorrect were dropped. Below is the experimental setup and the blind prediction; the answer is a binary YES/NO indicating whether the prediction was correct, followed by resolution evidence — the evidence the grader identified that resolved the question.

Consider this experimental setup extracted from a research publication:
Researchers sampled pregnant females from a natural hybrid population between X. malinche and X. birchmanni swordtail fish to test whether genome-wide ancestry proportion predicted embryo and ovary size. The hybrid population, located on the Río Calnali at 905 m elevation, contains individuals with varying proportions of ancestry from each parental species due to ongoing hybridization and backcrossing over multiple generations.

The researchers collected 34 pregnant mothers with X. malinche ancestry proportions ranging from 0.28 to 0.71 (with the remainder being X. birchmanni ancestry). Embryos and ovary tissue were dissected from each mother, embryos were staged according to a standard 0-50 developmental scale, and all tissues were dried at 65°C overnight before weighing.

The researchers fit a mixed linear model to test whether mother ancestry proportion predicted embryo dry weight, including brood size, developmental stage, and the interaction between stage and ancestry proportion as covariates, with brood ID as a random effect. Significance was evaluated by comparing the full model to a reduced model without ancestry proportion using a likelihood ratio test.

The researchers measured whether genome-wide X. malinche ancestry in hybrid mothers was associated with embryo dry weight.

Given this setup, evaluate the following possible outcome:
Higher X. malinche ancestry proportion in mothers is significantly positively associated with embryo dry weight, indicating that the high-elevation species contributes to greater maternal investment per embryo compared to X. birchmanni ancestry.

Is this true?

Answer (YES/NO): YES